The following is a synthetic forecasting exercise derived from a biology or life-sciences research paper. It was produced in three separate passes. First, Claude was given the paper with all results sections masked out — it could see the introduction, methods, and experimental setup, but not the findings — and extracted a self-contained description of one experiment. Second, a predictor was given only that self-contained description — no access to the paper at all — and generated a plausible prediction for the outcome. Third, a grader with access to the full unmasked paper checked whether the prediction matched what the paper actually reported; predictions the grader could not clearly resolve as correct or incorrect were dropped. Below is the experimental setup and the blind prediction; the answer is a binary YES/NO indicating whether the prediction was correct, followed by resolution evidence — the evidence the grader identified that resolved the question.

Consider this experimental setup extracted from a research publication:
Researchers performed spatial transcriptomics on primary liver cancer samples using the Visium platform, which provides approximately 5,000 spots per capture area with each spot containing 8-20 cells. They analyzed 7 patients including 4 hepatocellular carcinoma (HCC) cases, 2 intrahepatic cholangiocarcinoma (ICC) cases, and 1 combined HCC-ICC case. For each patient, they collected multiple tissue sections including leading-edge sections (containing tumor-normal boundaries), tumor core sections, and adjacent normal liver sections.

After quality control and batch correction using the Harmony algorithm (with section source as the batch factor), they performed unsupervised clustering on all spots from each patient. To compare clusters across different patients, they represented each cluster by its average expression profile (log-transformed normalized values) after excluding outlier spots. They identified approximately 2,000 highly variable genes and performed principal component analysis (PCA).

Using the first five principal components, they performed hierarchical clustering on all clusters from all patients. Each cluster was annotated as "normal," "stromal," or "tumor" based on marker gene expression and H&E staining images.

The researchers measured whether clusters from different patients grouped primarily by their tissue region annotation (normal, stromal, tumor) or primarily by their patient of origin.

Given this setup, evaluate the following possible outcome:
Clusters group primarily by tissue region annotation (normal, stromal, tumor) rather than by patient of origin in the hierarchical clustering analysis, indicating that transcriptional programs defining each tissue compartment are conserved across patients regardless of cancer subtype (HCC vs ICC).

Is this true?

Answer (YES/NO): YES